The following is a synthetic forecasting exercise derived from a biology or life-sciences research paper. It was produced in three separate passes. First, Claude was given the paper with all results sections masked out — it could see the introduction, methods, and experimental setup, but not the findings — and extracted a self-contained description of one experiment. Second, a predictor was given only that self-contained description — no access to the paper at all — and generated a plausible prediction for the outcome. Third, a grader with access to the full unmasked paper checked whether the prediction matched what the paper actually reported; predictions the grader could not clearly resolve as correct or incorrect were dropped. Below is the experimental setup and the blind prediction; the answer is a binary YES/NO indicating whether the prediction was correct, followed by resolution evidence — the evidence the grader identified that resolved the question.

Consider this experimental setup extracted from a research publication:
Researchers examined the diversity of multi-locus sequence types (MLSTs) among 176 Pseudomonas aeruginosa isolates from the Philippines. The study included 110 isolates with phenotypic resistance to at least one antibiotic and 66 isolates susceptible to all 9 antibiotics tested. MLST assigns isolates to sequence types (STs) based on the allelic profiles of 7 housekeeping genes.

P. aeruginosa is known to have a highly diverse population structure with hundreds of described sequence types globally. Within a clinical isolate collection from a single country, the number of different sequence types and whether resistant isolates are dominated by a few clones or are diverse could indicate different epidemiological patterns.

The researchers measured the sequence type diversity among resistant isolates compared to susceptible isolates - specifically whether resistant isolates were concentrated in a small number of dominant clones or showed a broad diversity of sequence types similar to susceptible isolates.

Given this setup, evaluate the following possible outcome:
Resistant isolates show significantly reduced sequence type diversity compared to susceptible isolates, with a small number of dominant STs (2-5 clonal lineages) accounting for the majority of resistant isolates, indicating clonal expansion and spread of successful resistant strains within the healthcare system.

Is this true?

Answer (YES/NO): YES